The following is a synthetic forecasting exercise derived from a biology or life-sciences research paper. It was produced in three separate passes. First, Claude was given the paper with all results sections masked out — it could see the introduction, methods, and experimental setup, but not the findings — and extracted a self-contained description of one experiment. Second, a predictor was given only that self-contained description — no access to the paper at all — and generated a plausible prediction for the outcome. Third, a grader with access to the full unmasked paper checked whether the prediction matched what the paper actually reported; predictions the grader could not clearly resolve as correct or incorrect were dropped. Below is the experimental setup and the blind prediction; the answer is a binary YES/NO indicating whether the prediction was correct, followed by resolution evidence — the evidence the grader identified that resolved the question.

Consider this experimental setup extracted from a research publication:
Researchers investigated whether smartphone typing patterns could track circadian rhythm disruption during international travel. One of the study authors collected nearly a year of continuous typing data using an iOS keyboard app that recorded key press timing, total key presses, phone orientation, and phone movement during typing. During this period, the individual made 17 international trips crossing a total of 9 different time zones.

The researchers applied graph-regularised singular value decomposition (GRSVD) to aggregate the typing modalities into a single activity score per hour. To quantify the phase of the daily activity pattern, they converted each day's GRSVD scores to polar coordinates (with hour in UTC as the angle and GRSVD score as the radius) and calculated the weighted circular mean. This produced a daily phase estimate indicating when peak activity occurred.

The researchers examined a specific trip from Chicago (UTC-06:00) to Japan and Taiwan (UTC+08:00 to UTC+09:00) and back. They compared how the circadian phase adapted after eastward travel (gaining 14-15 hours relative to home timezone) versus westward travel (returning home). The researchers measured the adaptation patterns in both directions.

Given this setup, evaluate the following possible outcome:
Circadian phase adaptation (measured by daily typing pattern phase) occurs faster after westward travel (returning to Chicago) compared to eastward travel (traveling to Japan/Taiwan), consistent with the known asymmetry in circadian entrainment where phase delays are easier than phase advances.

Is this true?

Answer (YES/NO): YES